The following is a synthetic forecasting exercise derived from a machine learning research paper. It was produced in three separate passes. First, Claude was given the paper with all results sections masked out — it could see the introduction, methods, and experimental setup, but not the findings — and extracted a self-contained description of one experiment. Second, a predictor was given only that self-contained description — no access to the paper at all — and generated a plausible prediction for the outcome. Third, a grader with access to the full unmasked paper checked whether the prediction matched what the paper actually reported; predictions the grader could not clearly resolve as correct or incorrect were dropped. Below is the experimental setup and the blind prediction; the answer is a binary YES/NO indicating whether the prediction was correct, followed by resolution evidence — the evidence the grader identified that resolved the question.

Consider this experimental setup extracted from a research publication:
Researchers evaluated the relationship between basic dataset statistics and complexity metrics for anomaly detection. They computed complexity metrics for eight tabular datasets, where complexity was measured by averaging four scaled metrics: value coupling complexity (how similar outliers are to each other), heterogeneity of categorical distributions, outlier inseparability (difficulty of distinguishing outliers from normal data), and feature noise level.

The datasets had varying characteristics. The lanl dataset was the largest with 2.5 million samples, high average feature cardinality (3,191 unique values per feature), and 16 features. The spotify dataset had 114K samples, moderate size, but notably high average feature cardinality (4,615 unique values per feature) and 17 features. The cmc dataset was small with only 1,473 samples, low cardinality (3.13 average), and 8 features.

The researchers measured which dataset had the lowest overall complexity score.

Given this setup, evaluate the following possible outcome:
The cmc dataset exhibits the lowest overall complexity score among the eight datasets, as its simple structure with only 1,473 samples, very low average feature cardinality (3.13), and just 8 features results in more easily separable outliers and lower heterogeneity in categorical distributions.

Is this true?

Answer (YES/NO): NO